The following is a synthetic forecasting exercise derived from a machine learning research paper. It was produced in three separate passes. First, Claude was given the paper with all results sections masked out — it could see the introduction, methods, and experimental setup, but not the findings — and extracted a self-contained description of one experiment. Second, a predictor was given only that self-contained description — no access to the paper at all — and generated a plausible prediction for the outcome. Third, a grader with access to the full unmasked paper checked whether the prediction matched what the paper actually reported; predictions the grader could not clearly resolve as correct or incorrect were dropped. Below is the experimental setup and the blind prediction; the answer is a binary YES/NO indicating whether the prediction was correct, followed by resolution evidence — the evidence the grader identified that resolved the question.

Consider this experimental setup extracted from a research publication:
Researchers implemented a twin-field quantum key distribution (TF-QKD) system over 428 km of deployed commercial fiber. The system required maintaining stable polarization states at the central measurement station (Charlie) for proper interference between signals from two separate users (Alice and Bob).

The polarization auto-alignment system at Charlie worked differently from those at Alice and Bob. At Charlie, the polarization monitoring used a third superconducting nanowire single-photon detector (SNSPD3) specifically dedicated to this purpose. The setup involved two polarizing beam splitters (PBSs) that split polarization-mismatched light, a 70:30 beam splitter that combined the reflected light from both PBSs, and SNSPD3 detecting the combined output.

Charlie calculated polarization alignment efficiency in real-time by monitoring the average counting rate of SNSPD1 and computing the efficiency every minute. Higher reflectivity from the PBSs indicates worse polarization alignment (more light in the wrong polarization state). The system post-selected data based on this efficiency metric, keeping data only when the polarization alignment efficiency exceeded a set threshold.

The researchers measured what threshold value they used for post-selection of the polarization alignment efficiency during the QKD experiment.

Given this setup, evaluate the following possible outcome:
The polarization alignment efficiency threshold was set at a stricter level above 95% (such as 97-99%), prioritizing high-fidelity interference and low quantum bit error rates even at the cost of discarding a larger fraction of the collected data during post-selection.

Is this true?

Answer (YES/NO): NO